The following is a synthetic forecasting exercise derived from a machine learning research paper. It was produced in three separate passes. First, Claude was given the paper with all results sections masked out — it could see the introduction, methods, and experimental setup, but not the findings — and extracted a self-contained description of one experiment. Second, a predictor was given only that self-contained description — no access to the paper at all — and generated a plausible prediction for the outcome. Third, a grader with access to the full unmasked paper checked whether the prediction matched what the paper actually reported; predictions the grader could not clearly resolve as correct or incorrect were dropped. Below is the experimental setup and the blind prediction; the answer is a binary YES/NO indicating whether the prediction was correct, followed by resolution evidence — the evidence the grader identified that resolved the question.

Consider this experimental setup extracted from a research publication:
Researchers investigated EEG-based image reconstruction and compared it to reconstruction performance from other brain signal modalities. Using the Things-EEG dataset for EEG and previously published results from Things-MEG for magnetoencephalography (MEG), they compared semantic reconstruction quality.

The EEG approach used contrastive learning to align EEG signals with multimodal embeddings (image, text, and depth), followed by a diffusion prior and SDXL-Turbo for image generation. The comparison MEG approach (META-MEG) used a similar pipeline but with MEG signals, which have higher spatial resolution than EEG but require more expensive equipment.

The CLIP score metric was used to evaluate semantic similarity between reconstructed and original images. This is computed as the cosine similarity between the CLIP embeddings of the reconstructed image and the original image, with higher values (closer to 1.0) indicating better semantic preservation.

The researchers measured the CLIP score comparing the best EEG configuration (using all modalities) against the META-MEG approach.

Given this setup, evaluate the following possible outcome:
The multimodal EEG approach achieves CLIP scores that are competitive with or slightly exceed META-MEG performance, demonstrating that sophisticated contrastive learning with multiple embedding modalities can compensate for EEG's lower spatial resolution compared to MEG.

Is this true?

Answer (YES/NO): NO